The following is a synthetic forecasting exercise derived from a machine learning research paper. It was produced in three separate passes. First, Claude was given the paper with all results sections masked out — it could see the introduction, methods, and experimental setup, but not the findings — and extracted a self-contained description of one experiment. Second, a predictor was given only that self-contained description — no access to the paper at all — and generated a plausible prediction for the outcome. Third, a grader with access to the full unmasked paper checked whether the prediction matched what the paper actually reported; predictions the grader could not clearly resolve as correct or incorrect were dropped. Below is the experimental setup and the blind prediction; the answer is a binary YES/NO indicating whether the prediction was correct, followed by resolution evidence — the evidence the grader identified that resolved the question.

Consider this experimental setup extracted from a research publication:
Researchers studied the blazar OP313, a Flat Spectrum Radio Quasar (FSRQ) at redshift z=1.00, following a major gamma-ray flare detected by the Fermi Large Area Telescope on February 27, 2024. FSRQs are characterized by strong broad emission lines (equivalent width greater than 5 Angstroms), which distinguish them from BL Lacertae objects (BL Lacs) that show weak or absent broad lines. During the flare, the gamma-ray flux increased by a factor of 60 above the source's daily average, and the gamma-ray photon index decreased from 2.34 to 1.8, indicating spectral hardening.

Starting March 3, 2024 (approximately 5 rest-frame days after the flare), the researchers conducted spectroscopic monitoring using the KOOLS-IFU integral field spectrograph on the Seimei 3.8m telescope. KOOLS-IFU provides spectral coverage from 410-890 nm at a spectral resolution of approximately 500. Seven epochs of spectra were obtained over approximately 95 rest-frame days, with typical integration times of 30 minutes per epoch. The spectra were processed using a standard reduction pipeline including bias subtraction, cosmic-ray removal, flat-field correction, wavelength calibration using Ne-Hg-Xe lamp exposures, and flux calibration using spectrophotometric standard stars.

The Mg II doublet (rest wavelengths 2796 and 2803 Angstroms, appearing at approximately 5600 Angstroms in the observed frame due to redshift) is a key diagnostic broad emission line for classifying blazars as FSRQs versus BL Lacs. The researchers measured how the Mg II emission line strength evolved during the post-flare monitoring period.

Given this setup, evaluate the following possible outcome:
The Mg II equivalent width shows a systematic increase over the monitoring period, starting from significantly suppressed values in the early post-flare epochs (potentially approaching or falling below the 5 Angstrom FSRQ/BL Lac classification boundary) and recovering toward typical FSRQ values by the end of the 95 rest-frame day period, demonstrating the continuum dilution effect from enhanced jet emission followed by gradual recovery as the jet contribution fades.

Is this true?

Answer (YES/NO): NO